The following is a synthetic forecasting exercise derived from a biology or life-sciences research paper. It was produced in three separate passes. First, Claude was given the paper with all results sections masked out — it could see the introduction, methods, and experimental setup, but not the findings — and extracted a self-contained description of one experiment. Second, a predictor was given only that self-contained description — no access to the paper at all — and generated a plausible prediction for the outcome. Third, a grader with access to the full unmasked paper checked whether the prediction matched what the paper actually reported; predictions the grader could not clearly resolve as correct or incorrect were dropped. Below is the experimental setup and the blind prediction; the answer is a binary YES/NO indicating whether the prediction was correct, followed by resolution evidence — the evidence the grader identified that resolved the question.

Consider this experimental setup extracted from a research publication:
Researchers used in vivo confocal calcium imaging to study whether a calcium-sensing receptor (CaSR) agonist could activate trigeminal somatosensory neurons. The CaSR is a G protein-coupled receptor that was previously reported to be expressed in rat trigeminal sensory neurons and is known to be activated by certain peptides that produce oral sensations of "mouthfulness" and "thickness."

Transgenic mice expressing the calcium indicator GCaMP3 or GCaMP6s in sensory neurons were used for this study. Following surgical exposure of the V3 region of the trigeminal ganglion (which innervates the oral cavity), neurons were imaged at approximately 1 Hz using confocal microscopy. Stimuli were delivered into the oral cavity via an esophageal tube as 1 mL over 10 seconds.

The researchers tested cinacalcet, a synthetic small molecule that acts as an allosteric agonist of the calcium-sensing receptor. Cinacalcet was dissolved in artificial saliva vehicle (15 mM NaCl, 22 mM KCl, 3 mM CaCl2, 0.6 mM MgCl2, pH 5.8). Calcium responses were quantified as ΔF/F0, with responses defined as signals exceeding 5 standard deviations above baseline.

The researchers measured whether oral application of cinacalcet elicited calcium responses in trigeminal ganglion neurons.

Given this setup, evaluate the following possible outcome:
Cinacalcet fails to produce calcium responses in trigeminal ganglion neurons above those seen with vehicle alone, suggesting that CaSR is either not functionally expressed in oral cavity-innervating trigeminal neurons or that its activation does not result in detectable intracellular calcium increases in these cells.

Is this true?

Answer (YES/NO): NO